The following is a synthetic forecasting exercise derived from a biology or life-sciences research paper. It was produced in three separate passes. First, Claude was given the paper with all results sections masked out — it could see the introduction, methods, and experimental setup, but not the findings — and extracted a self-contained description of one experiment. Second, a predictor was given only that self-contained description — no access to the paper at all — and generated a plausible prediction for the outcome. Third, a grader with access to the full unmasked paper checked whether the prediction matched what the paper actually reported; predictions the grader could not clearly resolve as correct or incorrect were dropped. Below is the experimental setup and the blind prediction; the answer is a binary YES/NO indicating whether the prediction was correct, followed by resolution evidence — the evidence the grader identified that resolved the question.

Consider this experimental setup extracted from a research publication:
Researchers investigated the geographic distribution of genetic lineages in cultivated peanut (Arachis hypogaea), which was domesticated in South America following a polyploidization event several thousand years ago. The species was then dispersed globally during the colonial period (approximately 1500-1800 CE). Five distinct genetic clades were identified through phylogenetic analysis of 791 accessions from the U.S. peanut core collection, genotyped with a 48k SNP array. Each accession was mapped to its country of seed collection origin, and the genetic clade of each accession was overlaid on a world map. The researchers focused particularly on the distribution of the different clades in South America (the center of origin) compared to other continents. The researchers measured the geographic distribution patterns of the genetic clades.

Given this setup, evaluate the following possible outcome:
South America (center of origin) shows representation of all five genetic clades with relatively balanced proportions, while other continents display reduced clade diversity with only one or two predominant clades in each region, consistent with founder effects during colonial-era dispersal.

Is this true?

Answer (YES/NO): NO